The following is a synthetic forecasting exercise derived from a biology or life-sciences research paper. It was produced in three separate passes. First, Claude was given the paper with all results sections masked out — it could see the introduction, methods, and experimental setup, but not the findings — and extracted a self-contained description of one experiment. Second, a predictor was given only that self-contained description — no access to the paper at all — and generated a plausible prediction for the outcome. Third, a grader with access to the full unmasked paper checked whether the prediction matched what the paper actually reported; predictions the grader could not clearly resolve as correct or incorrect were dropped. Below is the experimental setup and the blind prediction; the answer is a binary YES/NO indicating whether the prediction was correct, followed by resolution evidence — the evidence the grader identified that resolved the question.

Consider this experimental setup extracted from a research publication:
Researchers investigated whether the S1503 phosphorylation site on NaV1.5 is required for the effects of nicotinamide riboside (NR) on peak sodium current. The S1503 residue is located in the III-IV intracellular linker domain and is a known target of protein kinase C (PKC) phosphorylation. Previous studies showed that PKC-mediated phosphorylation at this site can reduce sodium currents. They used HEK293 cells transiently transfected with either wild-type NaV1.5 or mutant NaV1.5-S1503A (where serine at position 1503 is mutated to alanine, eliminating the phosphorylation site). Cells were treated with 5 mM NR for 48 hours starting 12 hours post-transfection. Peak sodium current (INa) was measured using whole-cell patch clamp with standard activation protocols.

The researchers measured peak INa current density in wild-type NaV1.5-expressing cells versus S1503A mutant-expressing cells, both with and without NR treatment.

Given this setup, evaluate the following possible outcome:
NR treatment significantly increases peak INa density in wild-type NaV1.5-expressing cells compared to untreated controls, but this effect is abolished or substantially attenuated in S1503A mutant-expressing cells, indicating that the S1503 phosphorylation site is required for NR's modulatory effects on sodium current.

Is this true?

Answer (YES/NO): YES